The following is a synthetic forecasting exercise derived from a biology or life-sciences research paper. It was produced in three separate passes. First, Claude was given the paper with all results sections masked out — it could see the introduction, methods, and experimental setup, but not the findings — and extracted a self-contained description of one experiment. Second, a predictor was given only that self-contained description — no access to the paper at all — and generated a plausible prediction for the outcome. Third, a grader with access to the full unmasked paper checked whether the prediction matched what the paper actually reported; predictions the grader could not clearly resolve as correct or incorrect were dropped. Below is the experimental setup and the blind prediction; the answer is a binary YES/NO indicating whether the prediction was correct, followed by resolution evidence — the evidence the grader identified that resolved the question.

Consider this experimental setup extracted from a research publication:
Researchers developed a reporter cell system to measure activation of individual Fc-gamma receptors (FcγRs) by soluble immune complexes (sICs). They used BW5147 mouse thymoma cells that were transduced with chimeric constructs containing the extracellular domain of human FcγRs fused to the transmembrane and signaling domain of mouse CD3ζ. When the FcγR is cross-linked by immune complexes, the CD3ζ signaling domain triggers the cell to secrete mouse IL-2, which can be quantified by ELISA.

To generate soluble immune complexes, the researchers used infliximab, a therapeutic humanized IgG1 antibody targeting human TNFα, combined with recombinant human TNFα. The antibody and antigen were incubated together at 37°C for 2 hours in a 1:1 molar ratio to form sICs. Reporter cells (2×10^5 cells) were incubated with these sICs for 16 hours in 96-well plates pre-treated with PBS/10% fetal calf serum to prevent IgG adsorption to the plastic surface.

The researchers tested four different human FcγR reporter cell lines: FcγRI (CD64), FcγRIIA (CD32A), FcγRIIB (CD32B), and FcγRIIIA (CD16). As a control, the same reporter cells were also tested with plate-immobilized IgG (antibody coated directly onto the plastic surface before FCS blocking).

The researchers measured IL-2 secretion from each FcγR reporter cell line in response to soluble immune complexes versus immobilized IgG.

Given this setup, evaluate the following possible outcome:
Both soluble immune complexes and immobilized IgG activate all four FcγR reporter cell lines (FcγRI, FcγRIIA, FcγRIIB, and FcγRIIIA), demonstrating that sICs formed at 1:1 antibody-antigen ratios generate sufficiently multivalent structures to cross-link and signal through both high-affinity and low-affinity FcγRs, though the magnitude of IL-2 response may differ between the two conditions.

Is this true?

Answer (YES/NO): NO